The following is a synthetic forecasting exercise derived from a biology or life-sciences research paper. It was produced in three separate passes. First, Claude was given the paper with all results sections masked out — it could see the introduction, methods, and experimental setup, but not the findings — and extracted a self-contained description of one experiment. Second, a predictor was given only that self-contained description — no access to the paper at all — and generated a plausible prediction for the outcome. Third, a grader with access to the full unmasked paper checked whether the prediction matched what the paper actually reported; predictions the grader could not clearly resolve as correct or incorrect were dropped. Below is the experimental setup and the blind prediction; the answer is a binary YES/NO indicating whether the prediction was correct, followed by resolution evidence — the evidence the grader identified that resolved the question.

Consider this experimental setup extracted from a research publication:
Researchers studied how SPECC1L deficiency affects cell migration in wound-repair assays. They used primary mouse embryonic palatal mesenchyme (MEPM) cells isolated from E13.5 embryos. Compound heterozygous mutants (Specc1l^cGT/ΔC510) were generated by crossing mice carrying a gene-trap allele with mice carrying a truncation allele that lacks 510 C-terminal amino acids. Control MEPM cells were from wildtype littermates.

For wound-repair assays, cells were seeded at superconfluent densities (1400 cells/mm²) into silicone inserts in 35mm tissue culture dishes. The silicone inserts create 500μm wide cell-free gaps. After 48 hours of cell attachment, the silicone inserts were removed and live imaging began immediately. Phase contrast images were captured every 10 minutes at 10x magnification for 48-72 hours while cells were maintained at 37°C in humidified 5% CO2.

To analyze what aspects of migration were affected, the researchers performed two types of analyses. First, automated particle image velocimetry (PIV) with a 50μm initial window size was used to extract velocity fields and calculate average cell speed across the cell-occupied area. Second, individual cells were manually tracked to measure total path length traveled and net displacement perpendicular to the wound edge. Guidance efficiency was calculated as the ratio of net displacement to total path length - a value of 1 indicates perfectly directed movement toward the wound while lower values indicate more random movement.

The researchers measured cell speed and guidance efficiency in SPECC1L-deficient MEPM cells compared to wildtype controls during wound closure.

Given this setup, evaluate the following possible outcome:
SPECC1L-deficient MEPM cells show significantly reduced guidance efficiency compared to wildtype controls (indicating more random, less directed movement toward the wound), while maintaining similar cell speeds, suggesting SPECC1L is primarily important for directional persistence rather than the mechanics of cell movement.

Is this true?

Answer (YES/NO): NO